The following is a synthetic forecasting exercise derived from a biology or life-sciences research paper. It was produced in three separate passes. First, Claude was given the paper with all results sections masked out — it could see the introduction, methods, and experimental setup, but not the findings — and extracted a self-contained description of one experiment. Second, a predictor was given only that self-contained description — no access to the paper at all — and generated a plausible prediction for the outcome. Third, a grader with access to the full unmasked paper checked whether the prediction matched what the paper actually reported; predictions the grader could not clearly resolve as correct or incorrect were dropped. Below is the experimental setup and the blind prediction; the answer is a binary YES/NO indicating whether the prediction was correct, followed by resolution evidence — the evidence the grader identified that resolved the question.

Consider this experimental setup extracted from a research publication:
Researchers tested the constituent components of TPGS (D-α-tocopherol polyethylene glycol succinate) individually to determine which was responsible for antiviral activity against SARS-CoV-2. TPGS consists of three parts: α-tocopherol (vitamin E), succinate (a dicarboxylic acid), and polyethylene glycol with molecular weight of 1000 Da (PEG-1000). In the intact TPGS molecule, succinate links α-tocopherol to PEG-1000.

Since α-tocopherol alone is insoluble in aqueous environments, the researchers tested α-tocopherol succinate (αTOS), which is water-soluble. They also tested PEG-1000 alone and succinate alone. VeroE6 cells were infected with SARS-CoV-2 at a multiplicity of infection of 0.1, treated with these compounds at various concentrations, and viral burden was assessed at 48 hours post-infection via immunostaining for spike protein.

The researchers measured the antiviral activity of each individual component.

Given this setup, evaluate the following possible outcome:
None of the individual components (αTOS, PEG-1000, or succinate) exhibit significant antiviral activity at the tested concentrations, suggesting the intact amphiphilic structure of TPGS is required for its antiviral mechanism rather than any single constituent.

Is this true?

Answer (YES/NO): NO